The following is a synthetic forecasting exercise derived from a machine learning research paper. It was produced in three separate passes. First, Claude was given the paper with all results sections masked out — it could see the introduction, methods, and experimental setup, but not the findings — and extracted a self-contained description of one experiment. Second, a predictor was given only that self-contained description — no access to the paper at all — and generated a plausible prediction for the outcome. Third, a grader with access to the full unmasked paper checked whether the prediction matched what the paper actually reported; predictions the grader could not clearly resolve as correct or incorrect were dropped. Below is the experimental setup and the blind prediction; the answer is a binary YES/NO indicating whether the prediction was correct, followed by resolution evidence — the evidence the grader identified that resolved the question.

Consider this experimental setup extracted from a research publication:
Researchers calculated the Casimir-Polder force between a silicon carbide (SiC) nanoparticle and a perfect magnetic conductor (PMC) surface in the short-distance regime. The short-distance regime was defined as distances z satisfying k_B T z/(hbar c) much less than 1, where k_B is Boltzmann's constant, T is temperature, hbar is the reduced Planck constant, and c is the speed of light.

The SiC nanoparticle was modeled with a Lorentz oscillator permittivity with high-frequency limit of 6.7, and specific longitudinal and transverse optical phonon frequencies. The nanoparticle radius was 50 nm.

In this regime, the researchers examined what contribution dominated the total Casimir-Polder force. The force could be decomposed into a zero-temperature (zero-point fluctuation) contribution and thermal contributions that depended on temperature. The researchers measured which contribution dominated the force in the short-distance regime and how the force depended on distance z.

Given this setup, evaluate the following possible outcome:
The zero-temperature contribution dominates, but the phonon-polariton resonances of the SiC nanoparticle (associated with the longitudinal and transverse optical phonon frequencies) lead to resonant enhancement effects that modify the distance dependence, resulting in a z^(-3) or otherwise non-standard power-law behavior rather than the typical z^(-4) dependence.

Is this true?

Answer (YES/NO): NO